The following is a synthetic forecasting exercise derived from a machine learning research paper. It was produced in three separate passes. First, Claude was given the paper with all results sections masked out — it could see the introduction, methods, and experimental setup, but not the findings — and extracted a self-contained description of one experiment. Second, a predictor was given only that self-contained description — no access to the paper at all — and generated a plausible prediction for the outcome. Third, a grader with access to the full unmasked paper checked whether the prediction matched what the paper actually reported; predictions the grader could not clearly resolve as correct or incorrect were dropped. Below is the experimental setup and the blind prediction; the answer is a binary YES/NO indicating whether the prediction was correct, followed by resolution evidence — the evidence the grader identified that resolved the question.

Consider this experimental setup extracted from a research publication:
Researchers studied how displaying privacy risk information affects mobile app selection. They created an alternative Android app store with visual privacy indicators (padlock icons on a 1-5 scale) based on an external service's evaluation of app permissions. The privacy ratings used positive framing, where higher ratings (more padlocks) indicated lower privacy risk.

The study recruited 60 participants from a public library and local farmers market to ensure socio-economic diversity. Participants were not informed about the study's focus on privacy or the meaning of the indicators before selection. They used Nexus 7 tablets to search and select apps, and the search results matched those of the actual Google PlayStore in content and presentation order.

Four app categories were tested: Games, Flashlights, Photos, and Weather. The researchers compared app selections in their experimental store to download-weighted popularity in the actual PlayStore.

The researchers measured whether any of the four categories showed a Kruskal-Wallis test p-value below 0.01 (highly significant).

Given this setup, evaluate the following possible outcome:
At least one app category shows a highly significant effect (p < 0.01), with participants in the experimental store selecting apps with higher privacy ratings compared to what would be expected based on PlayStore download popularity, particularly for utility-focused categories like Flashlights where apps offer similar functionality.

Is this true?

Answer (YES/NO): NO